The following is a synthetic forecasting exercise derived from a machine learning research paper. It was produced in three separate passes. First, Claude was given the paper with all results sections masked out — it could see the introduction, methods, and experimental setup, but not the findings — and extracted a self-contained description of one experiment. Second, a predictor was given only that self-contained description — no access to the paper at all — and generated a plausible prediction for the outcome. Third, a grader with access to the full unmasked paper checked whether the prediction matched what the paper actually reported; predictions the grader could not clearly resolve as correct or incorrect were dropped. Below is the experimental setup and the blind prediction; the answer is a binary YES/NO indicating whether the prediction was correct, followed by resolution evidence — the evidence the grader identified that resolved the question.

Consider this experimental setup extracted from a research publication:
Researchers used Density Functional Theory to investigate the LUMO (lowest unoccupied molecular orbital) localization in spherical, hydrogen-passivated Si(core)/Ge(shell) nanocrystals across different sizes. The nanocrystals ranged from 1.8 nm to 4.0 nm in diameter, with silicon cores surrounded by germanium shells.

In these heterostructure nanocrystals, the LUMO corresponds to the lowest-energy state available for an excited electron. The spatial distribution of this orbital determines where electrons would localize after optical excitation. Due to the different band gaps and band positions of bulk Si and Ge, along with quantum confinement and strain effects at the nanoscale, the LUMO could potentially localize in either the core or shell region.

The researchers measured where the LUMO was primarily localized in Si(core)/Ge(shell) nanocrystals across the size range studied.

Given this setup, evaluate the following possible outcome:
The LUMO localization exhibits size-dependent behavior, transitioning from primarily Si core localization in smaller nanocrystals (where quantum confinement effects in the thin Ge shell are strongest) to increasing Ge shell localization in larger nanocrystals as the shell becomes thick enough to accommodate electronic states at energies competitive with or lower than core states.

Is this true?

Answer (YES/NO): NO